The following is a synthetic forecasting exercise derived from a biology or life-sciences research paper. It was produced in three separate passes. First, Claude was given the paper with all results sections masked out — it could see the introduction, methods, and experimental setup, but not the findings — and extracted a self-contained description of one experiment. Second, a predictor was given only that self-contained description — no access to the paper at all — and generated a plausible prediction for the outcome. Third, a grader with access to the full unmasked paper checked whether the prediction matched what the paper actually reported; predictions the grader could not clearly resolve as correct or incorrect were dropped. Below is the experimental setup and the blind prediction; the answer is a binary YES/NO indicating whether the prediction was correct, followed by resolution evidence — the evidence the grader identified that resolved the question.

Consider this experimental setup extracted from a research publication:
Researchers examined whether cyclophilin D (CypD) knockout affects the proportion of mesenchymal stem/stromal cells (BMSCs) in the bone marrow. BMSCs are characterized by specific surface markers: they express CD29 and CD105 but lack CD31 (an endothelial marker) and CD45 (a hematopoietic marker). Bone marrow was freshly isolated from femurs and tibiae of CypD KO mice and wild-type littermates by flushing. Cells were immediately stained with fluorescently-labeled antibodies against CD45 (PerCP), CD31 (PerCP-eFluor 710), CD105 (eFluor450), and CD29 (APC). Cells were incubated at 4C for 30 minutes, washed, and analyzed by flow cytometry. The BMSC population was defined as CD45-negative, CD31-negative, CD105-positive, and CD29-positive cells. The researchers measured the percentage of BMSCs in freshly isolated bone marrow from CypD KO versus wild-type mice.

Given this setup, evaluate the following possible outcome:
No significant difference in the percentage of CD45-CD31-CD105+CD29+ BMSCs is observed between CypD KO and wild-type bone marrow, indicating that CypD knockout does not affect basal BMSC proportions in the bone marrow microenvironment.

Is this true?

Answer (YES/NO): YES